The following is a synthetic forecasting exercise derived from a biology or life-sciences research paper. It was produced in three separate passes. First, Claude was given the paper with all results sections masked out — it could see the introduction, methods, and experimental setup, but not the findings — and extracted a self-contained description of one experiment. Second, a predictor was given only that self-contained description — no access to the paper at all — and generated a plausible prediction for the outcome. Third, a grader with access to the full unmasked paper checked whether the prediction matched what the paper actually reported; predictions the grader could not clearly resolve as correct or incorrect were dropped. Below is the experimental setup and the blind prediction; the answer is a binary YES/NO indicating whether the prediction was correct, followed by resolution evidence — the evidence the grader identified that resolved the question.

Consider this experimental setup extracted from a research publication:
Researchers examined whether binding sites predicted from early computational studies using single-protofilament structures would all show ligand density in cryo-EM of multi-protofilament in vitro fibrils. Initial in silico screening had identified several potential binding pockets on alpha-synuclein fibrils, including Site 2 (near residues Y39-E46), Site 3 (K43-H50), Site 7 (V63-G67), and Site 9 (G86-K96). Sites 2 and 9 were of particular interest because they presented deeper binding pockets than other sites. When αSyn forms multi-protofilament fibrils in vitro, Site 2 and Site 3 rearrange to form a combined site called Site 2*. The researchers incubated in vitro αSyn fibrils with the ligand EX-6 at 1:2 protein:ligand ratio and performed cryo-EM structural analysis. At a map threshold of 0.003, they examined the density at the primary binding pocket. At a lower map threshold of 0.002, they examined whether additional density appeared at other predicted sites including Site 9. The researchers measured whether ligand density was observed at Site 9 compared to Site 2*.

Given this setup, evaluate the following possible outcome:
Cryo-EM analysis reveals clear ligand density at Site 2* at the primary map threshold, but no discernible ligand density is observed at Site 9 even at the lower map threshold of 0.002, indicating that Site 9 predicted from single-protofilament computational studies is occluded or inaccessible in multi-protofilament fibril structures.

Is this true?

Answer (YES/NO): YES